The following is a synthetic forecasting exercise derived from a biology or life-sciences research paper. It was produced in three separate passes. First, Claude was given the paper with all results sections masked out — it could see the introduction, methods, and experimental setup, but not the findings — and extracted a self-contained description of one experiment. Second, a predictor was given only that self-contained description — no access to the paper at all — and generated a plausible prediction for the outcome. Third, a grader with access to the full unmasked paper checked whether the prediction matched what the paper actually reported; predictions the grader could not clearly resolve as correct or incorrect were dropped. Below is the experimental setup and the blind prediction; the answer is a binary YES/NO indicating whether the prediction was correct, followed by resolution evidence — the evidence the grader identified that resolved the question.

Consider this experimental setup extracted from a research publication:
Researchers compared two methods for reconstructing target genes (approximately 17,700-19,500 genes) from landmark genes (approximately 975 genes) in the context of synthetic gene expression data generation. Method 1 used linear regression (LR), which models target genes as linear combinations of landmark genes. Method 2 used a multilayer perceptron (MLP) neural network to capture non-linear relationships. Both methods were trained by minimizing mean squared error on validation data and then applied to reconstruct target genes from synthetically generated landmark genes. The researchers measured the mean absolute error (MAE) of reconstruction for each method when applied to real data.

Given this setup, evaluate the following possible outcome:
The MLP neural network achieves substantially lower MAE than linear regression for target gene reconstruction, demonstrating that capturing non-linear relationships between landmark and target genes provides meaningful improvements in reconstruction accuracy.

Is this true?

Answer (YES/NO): NO